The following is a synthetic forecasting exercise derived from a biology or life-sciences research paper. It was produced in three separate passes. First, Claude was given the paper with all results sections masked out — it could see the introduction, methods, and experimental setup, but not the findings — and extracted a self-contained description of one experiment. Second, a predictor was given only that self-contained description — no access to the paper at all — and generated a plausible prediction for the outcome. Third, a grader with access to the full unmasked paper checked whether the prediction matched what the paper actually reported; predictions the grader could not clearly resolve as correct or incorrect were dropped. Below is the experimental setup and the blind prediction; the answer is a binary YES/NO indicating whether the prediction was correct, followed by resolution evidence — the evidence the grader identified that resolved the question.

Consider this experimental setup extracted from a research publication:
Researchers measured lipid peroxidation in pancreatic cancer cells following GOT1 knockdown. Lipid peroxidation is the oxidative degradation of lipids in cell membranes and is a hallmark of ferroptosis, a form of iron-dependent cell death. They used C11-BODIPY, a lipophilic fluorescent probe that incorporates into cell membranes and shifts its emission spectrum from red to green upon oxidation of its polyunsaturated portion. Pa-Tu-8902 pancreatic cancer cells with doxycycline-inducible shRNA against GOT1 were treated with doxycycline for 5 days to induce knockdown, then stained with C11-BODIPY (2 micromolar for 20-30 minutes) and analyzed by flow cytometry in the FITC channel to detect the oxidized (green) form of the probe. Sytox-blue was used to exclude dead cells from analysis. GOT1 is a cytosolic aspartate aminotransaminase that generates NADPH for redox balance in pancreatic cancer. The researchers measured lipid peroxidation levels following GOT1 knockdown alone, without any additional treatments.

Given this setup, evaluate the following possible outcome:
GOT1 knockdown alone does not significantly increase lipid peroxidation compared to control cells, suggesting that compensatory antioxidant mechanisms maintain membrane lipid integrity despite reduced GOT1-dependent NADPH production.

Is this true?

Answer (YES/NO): YES